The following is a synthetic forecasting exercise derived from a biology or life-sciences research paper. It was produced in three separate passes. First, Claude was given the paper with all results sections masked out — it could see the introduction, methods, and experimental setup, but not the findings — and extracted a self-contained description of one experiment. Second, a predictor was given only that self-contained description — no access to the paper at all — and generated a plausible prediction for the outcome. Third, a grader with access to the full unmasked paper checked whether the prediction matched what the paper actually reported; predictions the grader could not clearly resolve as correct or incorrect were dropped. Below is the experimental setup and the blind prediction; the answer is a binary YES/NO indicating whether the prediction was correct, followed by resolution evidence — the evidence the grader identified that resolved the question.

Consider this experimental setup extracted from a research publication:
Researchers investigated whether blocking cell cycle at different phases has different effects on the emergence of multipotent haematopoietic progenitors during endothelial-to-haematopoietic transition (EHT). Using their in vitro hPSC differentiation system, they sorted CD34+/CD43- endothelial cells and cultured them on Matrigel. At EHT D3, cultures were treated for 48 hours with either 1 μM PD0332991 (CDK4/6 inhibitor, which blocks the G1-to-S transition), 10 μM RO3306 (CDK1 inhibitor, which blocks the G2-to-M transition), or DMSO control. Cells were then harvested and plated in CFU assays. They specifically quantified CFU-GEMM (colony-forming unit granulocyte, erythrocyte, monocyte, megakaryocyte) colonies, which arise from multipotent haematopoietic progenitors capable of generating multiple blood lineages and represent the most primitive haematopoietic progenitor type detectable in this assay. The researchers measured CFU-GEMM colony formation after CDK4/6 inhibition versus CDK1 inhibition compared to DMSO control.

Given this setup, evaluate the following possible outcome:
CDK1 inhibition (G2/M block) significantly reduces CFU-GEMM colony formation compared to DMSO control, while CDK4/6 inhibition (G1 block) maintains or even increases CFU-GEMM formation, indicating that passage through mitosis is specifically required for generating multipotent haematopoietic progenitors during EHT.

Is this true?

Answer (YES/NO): NO